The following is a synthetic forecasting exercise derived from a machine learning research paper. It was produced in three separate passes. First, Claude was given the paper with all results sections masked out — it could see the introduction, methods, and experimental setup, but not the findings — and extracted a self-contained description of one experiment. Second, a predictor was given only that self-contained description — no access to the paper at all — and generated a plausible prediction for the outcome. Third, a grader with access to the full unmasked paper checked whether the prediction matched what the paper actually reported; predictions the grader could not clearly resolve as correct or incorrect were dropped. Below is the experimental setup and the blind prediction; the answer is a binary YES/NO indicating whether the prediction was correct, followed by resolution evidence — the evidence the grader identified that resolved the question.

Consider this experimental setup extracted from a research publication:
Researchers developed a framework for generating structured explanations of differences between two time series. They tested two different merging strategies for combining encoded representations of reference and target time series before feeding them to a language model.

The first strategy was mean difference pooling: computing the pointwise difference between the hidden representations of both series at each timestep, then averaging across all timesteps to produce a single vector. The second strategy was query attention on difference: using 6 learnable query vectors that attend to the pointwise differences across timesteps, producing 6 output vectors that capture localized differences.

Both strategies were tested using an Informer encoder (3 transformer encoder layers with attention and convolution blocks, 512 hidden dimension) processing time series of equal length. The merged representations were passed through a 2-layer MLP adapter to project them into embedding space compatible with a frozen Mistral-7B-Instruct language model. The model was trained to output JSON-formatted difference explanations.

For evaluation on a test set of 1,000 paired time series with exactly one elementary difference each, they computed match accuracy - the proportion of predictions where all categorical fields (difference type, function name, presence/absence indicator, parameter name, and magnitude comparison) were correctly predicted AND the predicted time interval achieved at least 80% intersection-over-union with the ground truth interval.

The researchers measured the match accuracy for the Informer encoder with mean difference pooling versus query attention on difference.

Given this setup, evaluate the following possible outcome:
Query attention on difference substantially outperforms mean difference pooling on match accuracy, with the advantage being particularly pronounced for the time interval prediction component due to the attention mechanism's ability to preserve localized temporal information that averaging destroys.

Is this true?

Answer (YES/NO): NO